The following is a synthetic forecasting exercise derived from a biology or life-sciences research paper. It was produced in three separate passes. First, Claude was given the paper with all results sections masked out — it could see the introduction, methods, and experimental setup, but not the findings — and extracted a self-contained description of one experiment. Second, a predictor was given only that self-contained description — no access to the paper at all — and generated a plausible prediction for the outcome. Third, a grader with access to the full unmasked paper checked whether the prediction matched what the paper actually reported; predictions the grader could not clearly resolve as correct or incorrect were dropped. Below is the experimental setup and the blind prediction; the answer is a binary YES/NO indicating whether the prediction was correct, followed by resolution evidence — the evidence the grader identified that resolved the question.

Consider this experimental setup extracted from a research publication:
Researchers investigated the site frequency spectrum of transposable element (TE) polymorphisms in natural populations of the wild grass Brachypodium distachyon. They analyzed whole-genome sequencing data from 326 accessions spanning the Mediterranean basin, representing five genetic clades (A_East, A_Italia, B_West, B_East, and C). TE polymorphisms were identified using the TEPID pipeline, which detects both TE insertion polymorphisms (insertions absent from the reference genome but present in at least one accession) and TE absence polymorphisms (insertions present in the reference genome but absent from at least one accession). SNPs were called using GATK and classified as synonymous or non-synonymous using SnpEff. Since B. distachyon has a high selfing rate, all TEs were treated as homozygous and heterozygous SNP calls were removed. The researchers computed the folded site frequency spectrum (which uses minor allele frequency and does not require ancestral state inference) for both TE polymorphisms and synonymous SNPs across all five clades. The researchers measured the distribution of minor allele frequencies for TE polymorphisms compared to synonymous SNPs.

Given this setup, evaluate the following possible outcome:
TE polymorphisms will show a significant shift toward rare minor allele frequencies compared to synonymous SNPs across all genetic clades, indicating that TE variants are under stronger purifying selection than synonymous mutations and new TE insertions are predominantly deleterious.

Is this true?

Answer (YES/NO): YES